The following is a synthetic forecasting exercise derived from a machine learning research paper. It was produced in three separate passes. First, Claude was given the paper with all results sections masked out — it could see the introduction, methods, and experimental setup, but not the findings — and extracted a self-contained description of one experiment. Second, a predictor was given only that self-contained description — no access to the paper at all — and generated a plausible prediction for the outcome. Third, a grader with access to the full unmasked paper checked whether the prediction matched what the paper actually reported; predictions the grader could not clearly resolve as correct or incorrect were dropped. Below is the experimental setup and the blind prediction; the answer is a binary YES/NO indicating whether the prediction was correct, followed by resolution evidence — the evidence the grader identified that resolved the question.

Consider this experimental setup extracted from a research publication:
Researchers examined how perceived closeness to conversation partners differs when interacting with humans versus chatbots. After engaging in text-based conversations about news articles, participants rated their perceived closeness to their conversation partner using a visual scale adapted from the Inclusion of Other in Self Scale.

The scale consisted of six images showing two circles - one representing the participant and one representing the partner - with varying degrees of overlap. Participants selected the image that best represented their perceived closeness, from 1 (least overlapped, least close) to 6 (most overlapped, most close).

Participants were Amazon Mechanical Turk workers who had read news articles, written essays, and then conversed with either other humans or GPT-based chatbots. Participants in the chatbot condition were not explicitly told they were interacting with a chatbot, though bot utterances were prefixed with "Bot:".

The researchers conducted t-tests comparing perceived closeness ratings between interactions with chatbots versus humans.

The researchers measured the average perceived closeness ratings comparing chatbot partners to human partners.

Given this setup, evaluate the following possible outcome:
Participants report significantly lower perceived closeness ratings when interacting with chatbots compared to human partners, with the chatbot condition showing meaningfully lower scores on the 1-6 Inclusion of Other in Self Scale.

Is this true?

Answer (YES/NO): NO